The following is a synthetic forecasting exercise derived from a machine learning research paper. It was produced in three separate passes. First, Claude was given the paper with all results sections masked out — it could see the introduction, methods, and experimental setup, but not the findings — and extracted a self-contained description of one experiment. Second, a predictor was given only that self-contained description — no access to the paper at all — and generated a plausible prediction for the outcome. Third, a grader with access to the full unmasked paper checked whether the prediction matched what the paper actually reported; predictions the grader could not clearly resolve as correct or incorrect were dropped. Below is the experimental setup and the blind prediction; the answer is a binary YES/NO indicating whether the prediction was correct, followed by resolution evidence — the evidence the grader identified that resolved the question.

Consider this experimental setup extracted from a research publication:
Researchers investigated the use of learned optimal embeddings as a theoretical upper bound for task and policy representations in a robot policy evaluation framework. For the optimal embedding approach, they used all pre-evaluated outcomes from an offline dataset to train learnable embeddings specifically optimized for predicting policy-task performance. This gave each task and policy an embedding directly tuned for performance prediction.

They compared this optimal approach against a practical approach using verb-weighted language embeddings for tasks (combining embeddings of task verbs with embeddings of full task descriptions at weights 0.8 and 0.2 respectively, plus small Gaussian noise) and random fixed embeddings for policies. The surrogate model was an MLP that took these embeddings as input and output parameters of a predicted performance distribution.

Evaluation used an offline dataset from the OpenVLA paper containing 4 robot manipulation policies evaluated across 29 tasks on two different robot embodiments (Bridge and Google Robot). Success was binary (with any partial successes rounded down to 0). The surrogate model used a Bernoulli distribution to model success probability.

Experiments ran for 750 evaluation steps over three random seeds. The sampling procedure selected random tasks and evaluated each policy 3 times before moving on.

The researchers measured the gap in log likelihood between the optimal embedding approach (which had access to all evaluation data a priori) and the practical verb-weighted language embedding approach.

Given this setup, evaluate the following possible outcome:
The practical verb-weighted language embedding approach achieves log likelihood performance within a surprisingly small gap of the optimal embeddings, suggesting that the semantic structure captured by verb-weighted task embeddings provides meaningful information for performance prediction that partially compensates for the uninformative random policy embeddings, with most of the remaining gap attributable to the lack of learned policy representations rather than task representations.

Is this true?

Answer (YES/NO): NO